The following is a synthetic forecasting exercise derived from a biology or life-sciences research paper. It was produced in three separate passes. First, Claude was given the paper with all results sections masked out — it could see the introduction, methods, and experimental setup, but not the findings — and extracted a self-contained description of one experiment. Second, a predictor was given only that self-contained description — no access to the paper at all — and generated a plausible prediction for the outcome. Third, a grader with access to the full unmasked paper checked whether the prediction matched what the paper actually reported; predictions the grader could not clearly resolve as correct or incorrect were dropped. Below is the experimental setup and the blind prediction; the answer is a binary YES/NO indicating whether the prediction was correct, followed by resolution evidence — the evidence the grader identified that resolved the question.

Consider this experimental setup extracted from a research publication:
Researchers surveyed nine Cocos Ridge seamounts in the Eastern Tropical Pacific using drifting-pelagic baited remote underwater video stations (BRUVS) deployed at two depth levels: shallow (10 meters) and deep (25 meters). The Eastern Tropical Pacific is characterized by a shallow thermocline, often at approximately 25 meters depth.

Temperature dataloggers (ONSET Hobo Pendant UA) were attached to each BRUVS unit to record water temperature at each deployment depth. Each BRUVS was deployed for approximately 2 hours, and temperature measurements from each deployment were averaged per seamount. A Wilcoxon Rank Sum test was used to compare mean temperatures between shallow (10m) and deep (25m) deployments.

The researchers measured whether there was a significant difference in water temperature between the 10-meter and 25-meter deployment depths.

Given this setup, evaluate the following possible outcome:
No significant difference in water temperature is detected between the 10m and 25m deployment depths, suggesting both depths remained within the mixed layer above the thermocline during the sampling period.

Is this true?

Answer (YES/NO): NO